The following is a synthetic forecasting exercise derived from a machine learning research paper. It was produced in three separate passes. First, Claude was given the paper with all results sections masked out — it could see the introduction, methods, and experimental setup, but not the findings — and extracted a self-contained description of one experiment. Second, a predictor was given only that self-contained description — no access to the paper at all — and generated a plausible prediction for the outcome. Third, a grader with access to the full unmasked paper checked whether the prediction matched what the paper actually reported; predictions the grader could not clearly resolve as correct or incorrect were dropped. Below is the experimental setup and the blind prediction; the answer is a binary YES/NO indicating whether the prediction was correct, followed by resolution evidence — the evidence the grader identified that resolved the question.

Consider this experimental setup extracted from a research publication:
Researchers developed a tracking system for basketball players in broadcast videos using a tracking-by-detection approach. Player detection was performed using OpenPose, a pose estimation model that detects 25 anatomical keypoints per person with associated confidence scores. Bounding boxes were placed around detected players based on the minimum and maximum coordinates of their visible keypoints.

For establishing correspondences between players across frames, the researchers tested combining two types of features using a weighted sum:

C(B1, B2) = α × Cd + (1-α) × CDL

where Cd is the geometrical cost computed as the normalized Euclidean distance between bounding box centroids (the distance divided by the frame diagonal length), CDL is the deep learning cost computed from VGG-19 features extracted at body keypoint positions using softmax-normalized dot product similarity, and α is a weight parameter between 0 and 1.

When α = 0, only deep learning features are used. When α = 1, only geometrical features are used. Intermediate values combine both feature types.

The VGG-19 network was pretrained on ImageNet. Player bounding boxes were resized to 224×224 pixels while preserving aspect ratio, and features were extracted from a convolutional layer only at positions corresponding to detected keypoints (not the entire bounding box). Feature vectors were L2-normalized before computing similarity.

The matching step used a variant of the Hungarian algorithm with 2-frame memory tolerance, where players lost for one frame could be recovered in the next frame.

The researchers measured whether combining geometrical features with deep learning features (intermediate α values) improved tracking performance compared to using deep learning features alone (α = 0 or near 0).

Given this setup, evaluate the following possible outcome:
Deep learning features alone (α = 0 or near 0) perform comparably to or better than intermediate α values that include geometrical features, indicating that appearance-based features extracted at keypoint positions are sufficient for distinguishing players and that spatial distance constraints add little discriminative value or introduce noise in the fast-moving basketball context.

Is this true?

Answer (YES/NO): NO